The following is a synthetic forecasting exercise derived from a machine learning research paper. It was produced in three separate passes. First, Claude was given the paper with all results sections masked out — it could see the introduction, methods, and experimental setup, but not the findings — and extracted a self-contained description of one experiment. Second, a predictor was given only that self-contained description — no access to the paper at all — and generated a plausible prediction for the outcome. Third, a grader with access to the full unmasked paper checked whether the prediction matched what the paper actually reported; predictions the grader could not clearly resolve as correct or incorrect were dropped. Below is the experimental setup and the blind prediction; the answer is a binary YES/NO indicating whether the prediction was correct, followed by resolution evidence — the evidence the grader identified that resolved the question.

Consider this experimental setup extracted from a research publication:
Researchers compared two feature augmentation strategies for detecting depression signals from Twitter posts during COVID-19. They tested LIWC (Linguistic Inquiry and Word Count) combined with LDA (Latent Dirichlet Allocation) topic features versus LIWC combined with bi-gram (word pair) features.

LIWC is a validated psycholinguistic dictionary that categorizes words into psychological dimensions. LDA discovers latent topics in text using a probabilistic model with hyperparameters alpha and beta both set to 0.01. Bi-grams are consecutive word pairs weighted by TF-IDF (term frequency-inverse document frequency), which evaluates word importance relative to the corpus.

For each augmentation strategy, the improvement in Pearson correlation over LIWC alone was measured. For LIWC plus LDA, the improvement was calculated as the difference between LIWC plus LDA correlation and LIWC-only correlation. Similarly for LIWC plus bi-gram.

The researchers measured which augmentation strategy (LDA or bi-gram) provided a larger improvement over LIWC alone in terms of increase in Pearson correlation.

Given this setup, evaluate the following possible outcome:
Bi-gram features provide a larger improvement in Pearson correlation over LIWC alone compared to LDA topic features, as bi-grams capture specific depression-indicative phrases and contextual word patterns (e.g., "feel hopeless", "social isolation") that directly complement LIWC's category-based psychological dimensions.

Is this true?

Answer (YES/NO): NO